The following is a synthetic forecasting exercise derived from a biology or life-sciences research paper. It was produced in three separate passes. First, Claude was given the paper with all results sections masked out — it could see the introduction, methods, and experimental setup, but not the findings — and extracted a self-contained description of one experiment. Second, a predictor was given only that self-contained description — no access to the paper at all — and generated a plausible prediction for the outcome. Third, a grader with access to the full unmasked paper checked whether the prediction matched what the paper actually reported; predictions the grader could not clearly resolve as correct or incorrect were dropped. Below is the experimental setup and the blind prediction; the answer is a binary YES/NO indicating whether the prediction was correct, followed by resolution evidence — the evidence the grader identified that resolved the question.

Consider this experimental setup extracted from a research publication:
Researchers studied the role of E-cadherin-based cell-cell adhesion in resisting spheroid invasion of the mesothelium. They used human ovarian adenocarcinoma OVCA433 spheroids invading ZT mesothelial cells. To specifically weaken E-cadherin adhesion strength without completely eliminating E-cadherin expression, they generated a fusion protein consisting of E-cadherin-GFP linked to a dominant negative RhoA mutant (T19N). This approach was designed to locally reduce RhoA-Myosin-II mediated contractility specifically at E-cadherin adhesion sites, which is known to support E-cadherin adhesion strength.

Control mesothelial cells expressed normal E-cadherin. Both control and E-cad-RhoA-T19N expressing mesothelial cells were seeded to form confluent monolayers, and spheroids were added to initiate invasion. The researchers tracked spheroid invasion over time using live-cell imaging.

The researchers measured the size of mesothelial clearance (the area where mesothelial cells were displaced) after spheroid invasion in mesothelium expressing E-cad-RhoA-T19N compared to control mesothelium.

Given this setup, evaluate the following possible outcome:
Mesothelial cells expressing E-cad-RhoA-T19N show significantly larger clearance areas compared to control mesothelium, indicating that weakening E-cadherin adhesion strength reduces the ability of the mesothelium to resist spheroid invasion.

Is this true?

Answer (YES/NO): YES